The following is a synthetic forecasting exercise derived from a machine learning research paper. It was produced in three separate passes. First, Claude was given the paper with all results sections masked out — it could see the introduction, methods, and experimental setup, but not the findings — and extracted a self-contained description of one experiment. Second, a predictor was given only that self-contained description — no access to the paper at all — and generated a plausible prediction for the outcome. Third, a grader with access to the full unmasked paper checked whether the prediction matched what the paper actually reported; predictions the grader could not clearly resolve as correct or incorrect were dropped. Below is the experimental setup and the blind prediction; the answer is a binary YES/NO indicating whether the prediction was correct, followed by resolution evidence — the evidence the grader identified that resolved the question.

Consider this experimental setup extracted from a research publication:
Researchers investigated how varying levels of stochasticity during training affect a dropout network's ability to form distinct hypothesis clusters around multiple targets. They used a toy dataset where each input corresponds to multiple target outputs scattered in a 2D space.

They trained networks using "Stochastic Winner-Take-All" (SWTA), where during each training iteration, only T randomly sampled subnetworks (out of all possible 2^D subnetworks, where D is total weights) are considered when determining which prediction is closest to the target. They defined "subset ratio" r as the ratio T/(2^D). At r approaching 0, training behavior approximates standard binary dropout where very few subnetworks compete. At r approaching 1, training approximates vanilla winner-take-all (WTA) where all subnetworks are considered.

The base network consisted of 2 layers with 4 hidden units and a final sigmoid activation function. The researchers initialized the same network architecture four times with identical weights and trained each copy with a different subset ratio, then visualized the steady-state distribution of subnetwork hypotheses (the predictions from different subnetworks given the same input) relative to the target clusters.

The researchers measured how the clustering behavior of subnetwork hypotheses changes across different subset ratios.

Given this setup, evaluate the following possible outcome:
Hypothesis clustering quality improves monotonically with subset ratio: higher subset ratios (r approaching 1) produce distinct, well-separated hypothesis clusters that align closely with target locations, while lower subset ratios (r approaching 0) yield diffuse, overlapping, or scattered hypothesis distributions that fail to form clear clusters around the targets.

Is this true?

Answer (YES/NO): NO